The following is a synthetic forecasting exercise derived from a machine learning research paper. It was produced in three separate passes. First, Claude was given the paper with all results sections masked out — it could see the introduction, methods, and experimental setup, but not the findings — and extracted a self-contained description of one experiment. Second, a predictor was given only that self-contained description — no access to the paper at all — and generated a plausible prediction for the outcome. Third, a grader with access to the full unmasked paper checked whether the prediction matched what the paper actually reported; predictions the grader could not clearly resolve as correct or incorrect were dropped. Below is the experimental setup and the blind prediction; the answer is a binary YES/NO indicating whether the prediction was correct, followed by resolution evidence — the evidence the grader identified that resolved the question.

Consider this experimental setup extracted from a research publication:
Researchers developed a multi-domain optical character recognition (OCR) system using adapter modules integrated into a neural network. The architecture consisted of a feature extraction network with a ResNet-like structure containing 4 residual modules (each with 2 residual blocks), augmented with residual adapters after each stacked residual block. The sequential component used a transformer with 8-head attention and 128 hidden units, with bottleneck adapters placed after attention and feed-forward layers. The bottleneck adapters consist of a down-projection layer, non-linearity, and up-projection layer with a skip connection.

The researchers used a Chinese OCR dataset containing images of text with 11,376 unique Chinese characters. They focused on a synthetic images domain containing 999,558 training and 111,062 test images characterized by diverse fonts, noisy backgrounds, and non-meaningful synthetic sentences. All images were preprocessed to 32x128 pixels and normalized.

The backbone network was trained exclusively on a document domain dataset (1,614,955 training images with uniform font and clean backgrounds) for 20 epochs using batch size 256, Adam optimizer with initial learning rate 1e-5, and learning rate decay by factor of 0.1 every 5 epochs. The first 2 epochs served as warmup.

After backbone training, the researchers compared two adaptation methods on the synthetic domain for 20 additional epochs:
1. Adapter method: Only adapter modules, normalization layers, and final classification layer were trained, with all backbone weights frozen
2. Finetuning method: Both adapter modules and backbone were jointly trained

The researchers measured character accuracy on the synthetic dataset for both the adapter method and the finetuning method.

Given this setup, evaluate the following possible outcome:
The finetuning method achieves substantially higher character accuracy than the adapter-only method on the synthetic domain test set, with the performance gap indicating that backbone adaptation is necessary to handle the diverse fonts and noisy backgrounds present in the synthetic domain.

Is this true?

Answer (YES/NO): NO